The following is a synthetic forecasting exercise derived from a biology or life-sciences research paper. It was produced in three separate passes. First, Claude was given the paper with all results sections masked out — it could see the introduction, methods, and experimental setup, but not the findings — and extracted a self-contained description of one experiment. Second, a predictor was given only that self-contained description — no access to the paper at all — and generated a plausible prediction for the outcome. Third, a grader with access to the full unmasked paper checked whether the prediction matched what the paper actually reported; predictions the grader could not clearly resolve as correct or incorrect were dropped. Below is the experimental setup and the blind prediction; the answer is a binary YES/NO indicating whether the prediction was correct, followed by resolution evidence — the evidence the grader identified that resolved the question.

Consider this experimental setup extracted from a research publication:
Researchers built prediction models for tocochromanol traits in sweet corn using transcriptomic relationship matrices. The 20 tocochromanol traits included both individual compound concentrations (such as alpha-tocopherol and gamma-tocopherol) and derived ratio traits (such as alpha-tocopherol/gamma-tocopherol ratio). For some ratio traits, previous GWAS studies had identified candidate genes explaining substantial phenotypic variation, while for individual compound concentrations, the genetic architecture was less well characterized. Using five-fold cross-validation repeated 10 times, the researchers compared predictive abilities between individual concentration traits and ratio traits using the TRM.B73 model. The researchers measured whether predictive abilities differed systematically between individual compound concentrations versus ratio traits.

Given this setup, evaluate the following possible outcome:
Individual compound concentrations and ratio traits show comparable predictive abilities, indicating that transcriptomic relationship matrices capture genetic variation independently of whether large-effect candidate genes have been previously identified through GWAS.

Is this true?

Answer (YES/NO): NO